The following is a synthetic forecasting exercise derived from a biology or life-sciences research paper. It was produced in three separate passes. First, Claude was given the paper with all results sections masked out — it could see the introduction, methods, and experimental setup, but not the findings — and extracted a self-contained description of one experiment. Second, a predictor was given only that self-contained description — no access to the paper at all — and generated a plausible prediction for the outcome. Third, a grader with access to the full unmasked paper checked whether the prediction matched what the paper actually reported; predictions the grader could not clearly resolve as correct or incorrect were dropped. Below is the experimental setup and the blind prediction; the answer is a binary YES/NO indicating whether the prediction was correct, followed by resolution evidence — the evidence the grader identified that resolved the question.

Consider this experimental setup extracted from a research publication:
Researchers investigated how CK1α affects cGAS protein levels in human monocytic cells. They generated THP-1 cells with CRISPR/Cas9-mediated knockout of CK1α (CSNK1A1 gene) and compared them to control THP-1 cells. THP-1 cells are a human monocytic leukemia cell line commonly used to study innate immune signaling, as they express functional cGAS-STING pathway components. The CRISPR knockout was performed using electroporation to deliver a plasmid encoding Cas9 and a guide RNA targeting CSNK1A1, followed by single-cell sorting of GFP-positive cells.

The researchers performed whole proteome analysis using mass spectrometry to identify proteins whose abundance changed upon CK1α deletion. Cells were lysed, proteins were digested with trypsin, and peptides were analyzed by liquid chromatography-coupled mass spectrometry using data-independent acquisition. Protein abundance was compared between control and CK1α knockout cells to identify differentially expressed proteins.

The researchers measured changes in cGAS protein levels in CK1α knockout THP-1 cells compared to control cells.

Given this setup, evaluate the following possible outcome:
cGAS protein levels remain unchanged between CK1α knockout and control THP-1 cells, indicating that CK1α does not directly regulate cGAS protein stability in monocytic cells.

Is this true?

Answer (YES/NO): NO